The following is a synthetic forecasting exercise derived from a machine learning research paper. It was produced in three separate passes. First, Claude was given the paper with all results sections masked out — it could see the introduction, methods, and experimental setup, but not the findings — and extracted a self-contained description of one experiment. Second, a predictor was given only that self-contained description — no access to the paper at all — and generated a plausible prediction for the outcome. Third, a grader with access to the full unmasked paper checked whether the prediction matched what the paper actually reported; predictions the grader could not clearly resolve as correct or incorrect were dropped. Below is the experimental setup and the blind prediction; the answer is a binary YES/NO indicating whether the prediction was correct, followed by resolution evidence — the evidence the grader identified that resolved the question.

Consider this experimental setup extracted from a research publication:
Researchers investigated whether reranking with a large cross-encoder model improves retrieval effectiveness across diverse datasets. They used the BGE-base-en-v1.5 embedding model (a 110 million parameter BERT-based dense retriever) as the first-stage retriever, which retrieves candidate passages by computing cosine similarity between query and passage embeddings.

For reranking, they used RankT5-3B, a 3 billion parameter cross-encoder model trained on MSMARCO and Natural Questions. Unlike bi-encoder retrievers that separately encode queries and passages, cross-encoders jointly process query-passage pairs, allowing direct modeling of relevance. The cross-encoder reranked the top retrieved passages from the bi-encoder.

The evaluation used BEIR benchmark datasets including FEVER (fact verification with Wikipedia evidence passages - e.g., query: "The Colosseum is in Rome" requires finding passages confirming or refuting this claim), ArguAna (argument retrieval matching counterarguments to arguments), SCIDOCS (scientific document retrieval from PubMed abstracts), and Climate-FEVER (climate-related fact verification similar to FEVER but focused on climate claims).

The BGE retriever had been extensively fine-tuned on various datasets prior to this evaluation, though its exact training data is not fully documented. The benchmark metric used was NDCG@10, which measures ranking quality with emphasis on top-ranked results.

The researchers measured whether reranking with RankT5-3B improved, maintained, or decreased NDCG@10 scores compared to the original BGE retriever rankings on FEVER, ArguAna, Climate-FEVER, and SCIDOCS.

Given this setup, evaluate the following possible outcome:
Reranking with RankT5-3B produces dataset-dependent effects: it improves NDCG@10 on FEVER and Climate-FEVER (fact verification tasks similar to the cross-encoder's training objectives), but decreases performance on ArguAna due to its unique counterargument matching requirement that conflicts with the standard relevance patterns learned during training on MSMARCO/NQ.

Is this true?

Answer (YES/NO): NO